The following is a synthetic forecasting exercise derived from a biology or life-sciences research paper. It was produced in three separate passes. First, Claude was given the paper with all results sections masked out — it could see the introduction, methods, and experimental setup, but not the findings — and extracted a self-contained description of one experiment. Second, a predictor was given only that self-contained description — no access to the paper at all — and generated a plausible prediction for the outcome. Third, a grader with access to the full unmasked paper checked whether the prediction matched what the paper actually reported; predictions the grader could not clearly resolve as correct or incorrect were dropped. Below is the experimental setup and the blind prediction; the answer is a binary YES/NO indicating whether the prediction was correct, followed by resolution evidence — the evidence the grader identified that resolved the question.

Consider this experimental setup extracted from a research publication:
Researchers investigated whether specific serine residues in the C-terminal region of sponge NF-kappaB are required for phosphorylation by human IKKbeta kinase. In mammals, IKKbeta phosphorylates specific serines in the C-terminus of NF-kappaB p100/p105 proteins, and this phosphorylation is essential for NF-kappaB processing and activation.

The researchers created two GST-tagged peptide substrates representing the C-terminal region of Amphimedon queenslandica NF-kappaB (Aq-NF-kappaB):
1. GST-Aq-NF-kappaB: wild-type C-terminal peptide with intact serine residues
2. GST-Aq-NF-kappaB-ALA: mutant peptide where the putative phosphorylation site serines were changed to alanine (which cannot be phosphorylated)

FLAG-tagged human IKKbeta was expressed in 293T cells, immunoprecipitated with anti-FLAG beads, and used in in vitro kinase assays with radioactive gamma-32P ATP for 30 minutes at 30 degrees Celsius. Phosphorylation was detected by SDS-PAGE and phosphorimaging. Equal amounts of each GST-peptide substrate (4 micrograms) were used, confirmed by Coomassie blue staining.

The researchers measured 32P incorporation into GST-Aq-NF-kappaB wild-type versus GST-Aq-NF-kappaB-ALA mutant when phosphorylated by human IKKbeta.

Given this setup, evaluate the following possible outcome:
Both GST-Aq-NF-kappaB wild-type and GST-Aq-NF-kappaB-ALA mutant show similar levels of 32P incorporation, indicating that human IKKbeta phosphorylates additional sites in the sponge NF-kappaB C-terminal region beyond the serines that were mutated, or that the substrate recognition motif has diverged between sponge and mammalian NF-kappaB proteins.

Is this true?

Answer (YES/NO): NO